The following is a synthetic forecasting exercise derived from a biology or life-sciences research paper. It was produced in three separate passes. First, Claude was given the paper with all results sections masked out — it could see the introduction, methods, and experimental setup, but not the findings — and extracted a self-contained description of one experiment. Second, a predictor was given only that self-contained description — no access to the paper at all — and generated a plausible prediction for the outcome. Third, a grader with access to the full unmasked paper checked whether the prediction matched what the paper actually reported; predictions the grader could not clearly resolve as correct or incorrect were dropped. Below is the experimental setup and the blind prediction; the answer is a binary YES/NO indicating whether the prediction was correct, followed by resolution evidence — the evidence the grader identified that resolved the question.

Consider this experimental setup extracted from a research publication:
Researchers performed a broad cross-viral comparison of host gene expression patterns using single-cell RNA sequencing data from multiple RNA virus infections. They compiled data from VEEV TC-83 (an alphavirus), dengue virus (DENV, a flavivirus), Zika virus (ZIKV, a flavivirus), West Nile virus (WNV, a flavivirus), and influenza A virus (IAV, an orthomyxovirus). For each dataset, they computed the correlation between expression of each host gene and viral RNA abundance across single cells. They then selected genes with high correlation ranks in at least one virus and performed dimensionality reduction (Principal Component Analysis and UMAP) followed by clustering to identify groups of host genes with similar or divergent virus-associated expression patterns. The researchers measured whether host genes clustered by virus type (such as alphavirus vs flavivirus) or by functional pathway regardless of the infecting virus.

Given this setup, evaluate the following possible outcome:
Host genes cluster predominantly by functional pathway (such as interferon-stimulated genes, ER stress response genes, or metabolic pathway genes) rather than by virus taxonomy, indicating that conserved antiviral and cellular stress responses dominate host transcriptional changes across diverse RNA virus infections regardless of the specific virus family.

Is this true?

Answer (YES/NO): NO